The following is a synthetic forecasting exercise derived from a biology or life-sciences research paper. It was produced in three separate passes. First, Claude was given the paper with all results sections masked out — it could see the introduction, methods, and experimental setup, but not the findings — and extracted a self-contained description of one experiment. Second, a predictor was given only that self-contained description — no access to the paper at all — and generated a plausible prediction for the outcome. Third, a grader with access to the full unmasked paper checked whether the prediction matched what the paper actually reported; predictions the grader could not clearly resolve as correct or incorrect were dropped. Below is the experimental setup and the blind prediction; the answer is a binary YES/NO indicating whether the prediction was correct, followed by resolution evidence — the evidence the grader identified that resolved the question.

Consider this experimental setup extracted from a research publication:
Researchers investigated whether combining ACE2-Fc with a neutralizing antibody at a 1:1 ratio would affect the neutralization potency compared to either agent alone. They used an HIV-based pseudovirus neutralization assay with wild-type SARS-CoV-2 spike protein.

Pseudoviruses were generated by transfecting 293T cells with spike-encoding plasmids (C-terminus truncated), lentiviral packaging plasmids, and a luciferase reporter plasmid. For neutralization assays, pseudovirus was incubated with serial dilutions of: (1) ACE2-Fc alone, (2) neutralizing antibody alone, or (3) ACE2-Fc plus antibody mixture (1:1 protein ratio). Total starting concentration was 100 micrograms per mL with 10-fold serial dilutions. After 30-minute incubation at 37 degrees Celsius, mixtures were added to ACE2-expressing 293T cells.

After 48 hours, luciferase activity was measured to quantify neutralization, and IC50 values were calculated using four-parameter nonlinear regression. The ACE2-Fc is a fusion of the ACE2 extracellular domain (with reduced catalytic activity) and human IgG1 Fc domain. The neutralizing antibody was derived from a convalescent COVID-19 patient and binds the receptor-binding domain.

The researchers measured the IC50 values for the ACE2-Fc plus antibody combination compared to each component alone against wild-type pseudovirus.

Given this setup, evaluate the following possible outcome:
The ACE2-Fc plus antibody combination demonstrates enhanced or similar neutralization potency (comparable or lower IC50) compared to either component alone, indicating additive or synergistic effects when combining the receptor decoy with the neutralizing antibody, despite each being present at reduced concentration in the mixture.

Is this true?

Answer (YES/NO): YES